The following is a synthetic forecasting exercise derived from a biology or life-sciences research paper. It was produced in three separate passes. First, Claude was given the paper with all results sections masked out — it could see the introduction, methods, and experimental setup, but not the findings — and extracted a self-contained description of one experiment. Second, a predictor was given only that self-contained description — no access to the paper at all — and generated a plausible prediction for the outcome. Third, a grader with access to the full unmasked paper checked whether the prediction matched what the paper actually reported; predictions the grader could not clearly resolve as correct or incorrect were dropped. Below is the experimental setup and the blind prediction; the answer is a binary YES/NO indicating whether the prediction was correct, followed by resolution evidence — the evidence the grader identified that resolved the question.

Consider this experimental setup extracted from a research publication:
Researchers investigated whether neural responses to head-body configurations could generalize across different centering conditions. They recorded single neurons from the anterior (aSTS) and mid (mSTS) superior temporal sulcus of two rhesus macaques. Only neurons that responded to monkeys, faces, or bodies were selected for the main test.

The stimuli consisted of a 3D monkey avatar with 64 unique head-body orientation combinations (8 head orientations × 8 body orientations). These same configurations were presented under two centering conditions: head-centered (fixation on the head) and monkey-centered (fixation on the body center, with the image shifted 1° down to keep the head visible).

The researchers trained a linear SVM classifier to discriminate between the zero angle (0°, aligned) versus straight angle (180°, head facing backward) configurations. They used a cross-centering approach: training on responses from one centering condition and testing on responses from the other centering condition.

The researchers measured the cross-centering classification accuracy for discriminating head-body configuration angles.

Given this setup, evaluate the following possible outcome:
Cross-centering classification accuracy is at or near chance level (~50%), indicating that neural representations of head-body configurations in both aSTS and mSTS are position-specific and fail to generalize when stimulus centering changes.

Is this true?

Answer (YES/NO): NO